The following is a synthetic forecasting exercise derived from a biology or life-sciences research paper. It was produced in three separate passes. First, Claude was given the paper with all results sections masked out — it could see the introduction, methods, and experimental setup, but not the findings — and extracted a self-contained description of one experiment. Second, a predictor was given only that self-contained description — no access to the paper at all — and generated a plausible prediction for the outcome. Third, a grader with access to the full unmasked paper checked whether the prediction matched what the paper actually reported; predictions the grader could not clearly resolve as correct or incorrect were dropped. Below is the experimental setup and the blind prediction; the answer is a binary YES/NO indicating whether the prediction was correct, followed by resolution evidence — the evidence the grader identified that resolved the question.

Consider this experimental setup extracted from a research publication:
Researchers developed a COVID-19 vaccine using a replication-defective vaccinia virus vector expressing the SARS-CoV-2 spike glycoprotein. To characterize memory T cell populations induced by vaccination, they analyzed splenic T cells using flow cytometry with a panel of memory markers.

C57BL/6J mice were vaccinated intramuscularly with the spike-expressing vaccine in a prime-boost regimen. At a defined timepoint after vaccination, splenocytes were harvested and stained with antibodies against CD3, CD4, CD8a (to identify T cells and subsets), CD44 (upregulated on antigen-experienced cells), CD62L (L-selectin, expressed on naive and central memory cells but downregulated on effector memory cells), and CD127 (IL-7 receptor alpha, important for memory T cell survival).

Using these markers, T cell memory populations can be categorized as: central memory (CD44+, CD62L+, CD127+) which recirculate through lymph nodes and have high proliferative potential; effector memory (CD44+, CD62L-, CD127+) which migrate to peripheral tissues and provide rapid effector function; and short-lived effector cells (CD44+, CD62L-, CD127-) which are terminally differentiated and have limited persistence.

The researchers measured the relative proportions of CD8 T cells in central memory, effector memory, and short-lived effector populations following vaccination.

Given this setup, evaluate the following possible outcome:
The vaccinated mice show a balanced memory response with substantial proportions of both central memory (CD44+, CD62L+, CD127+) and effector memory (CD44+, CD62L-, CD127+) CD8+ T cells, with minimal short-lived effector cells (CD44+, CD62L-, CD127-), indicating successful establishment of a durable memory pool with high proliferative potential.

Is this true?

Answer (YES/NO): NO